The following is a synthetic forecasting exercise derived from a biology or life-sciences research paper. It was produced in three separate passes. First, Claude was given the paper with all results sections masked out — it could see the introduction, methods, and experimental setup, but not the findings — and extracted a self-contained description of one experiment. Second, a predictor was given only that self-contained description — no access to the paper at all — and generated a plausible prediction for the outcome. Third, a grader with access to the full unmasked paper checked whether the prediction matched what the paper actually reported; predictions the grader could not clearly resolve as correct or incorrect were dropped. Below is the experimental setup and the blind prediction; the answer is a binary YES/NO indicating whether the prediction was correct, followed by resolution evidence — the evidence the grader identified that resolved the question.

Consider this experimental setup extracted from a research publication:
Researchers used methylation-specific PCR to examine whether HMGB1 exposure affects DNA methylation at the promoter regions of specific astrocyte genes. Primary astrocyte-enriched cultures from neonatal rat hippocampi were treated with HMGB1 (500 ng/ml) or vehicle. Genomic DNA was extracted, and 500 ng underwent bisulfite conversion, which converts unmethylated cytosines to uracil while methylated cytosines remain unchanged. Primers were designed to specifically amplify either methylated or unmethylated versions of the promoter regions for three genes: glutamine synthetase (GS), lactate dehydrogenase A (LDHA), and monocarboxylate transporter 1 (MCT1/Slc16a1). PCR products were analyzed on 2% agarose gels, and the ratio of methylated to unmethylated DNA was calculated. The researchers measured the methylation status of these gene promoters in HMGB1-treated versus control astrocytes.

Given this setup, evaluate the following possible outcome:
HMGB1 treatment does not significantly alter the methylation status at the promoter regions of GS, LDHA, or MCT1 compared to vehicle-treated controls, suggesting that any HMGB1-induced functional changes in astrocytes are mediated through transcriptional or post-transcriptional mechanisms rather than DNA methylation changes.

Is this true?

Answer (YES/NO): NO